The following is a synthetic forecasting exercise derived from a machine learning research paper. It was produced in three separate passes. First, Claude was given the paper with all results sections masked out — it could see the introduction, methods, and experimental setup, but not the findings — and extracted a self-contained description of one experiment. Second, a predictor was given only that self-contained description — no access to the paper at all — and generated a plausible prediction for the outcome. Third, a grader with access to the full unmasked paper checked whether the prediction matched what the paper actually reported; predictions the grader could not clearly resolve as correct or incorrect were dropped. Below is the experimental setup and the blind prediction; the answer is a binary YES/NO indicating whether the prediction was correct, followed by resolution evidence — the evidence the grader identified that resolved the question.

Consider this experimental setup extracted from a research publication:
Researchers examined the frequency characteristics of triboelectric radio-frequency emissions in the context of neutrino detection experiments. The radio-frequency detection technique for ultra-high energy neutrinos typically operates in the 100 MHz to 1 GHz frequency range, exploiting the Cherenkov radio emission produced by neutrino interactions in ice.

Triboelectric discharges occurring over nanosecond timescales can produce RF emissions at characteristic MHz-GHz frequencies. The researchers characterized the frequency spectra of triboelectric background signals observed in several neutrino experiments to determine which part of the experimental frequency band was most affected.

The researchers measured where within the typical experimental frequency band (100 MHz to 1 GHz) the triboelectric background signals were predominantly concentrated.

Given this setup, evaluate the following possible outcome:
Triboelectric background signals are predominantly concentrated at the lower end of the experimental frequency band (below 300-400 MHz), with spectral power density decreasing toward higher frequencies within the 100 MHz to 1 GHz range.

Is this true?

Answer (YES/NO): YES